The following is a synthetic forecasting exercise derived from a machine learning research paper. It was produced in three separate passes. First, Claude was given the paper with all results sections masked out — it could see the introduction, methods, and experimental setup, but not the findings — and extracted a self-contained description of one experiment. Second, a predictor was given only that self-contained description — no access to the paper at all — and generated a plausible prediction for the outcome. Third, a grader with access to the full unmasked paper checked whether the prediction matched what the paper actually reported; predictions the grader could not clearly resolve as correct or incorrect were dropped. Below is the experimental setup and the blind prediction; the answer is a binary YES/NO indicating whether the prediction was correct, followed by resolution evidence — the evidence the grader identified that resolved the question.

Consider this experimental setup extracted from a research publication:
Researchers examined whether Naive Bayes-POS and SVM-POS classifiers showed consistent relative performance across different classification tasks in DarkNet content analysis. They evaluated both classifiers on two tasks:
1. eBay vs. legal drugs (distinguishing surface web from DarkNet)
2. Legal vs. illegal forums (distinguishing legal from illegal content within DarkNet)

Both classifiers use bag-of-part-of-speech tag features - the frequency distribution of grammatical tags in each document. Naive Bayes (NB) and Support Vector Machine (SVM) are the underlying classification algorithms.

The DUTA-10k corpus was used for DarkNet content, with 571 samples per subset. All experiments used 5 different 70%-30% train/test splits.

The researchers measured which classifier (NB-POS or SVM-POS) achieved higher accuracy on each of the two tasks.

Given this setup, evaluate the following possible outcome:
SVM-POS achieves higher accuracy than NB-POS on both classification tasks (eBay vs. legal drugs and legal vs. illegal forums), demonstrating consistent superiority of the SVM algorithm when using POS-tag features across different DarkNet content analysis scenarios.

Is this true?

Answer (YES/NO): NO